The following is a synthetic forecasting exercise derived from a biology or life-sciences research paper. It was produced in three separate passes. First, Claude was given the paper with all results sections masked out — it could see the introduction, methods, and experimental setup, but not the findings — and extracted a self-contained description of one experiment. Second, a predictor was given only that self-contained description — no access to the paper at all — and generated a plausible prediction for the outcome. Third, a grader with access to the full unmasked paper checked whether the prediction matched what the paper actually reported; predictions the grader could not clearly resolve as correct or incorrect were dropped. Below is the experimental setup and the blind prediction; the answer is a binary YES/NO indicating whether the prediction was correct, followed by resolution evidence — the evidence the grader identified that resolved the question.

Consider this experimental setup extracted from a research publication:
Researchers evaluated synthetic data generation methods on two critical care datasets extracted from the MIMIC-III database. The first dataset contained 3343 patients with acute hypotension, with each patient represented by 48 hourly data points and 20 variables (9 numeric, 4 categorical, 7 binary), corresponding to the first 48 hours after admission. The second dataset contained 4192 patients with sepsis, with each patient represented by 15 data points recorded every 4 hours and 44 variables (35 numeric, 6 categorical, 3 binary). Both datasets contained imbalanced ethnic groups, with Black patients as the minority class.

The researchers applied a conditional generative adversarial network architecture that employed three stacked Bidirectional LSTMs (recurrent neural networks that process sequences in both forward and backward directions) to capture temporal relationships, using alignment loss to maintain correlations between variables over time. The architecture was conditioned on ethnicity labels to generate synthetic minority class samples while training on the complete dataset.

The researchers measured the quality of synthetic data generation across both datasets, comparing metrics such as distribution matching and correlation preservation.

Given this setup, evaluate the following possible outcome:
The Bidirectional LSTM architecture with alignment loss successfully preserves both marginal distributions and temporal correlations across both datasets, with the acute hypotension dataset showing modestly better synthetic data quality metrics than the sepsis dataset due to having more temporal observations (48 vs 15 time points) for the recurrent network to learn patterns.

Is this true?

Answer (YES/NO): NO